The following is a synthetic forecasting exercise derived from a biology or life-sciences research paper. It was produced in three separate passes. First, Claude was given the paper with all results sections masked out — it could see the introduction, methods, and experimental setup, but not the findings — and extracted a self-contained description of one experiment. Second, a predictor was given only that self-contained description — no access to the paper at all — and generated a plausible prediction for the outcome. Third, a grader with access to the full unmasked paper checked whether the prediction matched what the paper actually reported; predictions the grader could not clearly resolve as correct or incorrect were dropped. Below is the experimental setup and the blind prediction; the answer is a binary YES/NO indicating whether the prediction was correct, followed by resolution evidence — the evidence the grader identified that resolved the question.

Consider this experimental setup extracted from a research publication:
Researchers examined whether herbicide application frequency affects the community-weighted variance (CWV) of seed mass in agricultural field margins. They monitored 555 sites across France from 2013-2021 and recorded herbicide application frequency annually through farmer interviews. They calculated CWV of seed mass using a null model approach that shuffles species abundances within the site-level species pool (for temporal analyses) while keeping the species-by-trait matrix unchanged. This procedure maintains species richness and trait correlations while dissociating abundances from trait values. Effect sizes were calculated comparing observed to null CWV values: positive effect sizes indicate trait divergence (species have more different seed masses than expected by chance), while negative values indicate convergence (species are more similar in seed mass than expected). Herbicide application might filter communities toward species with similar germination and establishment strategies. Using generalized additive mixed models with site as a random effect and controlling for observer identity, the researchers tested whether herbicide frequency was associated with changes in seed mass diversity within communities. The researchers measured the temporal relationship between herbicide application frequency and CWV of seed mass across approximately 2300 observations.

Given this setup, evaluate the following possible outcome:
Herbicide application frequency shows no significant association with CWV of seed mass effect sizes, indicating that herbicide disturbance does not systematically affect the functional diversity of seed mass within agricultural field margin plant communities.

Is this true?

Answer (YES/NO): YES